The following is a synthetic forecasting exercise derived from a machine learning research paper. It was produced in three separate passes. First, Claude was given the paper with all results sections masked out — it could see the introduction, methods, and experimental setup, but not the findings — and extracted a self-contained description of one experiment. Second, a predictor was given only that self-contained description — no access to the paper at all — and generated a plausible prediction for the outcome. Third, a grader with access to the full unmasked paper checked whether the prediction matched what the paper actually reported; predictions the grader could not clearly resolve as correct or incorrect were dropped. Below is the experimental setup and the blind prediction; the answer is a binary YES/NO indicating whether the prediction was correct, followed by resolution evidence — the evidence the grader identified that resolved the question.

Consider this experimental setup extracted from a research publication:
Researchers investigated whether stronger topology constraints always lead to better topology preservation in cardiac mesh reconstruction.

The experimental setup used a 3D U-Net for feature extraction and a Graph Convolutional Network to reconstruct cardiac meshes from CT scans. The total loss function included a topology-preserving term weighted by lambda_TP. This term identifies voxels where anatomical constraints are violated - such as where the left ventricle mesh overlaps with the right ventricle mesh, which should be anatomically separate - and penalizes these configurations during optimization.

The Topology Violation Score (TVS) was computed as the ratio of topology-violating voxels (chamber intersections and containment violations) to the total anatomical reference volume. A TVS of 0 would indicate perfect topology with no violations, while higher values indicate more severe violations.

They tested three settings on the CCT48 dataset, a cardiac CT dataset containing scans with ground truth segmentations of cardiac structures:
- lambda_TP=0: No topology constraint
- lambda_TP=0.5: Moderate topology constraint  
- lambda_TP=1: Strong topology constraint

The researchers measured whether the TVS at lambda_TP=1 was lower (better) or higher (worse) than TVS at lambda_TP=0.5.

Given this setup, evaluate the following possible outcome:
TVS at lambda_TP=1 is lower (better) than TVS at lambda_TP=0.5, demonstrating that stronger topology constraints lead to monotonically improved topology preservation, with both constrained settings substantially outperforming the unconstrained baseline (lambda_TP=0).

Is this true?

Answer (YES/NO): NO